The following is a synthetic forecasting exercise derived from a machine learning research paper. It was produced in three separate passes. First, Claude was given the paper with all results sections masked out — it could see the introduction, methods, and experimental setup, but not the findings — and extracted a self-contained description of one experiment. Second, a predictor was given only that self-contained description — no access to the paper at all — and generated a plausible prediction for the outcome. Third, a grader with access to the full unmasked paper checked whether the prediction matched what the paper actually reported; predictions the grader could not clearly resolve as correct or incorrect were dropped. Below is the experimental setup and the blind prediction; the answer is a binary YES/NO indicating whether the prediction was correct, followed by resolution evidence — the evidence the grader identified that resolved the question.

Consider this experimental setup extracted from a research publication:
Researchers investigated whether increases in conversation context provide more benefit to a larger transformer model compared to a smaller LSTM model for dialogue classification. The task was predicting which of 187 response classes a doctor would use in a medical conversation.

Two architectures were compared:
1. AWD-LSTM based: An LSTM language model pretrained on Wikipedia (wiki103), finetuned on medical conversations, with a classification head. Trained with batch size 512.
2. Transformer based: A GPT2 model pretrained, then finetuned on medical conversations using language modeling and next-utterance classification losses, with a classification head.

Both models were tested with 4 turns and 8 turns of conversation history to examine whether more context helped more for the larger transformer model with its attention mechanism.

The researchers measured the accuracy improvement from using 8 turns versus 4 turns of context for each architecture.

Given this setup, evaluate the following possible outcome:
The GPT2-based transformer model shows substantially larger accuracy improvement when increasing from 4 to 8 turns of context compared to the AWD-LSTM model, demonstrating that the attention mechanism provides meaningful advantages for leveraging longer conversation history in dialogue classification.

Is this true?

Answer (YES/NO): NO